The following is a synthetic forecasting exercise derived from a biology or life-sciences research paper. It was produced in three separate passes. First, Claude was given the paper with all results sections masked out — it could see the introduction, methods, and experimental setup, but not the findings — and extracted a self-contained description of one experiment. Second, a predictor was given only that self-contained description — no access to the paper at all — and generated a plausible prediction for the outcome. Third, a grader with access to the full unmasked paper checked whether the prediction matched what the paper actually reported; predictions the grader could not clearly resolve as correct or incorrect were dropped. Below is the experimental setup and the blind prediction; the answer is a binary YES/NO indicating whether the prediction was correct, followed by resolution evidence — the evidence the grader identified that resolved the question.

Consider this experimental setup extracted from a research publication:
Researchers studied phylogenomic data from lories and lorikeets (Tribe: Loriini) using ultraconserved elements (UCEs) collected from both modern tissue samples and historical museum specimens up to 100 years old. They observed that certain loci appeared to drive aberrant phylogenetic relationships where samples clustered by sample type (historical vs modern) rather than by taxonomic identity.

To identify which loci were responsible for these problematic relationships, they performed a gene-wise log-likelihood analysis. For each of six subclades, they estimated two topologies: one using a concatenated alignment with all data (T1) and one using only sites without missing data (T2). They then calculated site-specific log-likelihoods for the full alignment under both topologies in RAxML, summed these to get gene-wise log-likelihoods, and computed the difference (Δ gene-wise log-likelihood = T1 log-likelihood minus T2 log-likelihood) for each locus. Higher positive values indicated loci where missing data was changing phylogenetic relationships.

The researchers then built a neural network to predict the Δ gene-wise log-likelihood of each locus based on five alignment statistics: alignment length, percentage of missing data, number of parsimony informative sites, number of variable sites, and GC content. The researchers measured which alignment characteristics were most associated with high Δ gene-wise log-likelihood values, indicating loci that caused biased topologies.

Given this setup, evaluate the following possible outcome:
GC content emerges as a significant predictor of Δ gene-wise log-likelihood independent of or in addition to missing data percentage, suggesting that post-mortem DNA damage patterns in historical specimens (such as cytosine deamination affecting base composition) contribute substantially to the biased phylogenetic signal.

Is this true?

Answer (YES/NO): NO